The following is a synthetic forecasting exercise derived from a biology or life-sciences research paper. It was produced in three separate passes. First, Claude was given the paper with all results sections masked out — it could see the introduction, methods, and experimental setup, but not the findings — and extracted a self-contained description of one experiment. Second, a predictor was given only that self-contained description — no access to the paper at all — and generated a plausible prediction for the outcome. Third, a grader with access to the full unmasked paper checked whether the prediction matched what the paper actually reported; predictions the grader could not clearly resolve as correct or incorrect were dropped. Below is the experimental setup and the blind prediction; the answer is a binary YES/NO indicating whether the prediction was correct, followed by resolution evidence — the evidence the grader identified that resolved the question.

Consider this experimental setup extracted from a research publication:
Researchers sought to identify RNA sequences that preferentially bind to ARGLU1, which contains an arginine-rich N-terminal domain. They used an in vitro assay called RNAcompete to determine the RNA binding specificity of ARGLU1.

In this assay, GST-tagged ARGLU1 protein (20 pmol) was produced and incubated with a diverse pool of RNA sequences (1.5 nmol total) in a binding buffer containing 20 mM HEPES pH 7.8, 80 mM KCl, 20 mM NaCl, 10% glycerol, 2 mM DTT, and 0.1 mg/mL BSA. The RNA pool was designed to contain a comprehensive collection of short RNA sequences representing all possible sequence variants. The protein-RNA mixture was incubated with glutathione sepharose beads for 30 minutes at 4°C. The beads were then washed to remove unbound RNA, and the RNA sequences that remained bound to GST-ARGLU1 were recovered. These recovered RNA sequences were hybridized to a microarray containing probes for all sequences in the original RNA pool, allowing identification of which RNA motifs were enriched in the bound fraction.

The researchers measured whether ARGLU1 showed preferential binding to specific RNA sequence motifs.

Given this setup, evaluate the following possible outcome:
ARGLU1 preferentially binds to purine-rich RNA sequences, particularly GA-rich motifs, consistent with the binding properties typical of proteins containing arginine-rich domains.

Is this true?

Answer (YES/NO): NO